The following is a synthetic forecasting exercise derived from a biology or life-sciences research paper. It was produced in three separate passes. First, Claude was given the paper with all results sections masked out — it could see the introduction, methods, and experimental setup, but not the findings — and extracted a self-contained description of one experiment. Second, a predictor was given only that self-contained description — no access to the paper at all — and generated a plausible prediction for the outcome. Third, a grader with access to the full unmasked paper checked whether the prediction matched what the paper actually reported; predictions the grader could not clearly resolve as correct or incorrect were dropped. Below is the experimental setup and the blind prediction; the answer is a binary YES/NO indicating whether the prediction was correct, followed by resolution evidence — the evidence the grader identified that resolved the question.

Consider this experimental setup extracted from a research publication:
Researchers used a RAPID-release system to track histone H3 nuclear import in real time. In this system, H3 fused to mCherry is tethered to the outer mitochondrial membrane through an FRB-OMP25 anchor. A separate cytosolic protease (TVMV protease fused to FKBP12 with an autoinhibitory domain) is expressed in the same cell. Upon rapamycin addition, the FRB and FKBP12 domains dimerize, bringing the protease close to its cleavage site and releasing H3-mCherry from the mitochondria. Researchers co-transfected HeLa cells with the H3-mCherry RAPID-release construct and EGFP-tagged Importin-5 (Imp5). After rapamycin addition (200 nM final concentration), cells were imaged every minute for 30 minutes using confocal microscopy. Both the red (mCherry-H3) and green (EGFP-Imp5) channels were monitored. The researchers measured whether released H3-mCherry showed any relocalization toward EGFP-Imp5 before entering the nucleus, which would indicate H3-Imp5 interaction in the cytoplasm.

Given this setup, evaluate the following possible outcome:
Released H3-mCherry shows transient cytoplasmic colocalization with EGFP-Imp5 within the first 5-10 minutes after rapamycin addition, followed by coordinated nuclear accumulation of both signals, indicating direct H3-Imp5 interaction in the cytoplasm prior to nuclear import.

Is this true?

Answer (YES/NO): NO